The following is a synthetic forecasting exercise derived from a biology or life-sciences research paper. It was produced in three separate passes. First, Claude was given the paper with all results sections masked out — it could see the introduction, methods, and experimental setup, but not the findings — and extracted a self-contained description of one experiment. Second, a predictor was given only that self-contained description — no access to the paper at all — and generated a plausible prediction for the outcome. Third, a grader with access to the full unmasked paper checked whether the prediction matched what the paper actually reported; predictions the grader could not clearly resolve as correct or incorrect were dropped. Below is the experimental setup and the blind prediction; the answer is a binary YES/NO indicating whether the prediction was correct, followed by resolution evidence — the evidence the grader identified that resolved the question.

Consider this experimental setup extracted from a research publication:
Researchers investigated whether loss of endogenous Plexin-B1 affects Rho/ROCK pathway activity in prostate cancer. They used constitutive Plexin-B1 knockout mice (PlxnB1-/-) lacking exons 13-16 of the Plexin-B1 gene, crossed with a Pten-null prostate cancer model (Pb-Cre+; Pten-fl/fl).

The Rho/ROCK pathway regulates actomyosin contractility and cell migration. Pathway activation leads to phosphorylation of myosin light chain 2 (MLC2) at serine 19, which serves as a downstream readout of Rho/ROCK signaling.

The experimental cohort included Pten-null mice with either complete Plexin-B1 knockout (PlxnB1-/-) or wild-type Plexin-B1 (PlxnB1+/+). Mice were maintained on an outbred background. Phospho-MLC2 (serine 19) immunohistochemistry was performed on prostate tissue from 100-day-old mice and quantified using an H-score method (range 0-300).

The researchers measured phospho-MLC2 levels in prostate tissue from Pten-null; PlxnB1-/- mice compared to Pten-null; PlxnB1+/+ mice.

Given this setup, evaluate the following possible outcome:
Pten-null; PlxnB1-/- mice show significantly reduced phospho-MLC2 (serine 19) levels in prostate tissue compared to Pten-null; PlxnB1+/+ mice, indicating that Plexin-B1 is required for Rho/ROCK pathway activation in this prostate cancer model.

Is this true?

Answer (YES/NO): YES